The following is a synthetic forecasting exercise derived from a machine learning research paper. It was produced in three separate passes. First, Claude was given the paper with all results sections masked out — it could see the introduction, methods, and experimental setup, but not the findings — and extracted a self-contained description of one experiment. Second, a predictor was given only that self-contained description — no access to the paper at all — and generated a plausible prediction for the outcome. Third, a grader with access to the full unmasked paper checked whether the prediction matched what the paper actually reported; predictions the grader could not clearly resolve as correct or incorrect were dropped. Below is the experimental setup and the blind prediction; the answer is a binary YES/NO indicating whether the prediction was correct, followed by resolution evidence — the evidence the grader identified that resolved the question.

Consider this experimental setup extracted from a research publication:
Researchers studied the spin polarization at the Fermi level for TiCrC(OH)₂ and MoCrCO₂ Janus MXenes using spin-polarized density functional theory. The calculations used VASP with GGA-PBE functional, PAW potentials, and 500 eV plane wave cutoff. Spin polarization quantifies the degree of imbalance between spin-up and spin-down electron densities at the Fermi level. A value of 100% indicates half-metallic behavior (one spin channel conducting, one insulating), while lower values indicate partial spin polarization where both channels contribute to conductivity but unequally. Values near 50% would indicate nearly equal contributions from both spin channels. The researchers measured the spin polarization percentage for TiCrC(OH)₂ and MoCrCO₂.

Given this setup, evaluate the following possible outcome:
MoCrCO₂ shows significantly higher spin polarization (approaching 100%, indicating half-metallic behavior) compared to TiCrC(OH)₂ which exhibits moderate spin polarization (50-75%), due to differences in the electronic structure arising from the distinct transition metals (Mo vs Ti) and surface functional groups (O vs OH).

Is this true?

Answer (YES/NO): NO